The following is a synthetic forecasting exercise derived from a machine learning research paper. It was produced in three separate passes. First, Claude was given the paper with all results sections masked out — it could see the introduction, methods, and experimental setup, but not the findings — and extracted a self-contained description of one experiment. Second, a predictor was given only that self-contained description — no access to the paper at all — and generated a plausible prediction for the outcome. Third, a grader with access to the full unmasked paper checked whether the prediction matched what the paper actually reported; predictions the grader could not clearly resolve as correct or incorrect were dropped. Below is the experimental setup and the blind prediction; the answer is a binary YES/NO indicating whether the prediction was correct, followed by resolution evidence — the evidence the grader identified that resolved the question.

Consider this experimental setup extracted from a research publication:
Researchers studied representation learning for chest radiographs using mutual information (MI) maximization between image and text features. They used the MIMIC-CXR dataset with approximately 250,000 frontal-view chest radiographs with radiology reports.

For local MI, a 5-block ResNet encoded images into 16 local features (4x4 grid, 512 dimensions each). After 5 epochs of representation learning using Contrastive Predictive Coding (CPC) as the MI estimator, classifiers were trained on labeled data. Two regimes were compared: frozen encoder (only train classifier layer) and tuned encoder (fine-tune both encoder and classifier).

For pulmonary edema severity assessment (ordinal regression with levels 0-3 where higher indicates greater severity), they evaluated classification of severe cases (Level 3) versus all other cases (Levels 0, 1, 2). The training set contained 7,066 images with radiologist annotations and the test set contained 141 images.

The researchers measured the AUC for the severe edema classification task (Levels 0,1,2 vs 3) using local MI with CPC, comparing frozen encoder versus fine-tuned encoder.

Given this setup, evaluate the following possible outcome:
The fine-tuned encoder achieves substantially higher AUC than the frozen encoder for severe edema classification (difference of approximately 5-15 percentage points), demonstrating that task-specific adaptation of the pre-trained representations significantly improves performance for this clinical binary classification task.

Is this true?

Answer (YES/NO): NO